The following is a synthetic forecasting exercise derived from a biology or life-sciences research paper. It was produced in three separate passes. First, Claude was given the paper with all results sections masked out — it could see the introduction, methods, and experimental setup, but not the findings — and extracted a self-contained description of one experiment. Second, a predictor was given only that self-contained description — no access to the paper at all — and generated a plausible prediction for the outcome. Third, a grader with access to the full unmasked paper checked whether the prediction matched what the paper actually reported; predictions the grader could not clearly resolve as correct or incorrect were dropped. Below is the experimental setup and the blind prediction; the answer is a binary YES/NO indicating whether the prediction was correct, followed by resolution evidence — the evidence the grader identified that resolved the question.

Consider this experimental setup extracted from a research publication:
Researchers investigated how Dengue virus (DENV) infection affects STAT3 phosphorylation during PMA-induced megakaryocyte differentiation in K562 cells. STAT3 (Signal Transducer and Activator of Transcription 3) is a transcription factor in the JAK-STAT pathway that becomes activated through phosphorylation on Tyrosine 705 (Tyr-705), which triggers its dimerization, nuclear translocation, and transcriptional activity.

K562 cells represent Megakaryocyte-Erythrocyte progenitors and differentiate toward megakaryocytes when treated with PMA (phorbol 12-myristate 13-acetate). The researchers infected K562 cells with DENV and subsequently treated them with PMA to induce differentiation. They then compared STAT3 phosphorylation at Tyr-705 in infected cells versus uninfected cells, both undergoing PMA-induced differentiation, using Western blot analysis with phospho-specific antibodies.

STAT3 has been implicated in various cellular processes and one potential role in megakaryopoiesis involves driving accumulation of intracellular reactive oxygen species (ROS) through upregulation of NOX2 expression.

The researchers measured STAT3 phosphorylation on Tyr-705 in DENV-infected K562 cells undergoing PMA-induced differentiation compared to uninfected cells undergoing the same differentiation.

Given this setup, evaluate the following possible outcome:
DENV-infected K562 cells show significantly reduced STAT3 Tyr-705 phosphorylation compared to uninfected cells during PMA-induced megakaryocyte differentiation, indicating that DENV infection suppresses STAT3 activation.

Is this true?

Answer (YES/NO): YES